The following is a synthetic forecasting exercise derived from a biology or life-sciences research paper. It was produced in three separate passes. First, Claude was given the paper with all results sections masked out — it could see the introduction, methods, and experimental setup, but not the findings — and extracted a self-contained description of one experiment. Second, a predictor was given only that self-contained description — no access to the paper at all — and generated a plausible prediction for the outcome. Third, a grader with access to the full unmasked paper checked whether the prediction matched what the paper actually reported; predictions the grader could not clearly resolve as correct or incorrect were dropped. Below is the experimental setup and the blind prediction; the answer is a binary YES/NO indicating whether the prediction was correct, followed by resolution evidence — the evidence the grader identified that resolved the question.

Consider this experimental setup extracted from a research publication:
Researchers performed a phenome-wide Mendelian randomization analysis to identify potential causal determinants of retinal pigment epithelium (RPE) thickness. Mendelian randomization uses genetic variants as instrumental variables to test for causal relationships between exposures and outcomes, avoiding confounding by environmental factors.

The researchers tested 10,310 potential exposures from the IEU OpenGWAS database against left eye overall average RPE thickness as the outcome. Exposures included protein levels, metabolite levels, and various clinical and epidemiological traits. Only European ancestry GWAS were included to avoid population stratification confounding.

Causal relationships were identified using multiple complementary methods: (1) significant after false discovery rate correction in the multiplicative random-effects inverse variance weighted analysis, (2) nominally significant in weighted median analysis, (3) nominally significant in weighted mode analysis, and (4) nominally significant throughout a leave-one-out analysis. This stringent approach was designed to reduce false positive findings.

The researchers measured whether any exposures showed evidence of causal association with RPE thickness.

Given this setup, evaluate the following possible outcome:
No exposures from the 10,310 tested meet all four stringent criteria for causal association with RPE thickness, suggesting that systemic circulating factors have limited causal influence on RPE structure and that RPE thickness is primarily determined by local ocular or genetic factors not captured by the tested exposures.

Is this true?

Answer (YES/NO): NO